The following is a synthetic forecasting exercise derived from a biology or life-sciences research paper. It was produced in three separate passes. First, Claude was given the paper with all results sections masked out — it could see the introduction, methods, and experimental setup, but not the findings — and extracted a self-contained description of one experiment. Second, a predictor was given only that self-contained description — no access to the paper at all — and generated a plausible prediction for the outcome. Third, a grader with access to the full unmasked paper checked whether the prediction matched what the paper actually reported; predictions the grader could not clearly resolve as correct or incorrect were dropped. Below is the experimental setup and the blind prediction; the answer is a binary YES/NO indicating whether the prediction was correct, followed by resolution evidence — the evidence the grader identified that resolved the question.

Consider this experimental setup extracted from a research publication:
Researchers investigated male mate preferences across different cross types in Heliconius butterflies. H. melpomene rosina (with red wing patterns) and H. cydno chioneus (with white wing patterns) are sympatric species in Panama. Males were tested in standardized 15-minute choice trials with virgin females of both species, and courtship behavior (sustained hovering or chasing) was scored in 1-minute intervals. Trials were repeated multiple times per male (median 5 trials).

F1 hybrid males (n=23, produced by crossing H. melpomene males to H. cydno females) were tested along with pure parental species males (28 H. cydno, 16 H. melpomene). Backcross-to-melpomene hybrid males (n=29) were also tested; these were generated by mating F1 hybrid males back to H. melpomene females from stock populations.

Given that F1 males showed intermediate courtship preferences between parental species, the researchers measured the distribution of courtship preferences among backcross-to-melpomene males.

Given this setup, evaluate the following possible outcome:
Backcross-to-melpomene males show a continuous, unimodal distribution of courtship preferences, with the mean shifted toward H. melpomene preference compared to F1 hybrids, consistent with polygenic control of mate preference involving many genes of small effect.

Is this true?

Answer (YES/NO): NO